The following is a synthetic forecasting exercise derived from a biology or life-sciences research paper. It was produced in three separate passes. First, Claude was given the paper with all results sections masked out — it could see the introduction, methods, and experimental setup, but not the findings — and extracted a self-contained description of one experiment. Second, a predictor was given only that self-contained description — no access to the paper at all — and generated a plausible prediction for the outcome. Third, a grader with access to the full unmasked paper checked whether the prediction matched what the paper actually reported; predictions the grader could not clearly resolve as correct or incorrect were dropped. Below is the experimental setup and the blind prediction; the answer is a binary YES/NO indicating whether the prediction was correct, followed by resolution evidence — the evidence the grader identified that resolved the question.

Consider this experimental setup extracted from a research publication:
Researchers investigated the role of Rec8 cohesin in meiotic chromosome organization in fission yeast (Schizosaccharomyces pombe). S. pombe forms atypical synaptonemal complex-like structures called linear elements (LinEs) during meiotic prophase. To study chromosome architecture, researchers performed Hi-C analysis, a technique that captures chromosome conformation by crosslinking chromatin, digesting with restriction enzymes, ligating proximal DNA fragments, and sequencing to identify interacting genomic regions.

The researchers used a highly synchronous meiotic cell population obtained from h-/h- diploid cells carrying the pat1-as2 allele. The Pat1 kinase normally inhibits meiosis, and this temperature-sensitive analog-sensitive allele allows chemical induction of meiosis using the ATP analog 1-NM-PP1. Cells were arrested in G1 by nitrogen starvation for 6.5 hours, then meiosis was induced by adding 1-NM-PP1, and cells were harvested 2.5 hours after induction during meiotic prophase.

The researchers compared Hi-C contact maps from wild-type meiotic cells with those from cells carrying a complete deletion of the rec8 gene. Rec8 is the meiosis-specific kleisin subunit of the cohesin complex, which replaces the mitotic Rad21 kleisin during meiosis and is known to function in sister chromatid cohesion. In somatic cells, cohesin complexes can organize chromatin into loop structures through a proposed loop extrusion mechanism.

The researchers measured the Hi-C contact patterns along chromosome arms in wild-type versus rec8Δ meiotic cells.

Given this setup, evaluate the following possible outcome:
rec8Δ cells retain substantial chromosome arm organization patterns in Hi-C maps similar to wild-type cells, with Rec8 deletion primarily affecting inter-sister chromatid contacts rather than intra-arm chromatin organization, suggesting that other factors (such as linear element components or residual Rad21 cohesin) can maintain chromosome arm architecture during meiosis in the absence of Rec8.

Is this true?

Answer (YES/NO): NO